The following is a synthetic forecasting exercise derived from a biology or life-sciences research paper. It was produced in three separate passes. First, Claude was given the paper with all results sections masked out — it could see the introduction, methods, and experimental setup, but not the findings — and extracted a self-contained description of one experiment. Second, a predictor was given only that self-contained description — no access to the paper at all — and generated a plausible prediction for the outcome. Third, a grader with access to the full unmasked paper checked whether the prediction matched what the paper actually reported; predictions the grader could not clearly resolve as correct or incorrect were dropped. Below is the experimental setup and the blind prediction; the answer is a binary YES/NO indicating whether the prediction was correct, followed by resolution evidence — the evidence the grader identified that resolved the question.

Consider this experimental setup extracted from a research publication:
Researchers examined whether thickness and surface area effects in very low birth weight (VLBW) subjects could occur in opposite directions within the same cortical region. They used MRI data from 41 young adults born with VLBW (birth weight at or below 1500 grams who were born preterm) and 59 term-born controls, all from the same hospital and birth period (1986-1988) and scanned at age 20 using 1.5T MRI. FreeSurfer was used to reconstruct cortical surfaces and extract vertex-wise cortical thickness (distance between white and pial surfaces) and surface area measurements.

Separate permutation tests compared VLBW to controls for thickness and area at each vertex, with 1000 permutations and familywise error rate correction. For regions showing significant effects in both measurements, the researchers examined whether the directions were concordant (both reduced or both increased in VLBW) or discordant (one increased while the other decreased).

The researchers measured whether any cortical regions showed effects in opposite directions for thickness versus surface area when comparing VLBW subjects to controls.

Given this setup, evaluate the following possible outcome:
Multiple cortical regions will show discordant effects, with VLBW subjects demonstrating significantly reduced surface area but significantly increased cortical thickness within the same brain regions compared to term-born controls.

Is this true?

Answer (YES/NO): NO